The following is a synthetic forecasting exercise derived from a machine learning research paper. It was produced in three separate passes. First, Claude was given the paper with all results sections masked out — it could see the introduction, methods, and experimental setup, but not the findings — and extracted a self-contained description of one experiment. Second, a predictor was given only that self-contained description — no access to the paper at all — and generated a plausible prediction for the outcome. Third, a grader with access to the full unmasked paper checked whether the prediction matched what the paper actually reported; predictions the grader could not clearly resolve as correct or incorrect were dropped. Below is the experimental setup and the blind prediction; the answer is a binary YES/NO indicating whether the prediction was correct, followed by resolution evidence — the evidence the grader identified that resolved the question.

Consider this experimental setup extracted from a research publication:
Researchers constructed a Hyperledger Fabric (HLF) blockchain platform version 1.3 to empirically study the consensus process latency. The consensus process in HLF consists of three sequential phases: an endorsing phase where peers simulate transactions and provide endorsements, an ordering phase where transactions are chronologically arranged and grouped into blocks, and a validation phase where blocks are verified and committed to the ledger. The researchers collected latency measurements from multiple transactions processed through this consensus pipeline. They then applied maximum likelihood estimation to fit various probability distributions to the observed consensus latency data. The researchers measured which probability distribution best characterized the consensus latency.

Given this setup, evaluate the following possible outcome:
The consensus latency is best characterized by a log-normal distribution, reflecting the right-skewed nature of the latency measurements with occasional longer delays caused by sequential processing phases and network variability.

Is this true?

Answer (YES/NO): NO